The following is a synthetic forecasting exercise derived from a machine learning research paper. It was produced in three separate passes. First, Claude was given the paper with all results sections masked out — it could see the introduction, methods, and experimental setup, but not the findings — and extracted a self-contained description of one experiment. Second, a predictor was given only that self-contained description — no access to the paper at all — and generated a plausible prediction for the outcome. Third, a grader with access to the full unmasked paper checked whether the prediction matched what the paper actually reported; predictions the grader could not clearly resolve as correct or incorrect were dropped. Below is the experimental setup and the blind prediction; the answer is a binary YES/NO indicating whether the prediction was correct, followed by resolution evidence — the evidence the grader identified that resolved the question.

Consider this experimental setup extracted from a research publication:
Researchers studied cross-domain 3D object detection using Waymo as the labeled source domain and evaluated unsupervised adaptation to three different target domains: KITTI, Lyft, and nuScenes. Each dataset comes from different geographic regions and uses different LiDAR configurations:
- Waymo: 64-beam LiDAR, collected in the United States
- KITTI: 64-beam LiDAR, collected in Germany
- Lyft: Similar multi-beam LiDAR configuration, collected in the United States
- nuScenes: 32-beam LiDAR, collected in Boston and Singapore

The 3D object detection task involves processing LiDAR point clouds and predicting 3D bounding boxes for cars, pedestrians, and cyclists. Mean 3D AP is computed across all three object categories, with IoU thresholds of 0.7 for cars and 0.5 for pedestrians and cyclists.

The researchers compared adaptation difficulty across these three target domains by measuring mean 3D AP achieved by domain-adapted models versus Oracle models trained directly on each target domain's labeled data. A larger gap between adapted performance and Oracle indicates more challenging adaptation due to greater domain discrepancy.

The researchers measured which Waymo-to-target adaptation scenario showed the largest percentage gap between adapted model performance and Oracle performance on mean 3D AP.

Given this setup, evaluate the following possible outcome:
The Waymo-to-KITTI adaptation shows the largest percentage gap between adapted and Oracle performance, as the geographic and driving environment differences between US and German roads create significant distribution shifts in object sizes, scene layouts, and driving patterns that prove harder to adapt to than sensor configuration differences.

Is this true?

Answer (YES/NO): NO